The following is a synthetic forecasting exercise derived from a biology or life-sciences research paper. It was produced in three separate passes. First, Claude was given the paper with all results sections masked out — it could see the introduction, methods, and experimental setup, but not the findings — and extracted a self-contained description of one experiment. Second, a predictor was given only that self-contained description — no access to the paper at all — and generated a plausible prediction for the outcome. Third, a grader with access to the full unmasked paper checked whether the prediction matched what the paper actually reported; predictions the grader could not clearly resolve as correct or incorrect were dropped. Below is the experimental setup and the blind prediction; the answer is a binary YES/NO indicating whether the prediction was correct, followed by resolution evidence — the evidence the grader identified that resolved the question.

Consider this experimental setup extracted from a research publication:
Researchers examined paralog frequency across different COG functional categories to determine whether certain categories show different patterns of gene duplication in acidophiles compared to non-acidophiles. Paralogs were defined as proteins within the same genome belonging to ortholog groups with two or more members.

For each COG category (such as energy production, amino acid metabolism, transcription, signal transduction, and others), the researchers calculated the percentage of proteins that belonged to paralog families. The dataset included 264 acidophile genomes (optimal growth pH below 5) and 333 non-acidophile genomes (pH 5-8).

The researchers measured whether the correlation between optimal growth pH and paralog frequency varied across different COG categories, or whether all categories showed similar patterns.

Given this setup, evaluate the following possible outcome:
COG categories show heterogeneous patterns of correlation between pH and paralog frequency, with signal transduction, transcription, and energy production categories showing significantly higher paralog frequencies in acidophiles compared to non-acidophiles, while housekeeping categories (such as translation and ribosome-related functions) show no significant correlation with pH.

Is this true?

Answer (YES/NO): NO